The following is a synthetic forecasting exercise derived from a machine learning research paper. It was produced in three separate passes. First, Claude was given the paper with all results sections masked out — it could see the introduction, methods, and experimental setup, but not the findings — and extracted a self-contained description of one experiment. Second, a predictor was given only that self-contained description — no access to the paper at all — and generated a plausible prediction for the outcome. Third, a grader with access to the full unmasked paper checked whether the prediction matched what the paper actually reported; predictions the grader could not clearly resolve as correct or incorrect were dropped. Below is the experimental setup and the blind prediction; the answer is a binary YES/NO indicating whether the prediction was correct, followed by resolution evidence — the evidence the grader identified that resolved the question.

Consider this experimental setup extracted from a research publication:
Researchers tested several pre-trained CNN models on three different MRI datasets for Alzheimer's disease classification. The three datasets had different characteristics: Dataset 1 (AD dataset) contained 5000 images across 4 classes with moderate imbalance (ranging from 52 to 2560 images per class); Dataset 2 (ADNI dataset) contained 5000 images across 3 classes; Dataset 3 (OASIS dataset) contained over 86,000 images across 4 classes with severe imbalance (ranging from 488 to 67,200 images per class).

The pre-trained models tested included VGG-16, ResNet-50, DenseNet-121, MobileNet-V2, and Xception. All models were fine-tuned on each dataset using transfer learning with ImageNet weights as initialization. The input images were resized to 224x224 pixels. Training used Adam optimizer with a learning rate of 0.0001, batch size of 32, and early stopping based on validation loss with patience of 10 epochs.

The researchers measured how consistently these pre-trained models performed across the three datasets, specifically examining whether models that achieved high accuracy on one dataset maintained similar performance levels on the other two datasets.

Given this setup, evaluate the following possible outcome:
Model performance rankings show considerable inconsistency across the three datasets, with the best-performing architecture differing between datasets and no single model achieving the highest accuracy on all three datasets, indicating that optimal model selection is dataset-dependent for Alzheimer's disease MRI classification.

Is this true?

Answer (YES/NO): YES